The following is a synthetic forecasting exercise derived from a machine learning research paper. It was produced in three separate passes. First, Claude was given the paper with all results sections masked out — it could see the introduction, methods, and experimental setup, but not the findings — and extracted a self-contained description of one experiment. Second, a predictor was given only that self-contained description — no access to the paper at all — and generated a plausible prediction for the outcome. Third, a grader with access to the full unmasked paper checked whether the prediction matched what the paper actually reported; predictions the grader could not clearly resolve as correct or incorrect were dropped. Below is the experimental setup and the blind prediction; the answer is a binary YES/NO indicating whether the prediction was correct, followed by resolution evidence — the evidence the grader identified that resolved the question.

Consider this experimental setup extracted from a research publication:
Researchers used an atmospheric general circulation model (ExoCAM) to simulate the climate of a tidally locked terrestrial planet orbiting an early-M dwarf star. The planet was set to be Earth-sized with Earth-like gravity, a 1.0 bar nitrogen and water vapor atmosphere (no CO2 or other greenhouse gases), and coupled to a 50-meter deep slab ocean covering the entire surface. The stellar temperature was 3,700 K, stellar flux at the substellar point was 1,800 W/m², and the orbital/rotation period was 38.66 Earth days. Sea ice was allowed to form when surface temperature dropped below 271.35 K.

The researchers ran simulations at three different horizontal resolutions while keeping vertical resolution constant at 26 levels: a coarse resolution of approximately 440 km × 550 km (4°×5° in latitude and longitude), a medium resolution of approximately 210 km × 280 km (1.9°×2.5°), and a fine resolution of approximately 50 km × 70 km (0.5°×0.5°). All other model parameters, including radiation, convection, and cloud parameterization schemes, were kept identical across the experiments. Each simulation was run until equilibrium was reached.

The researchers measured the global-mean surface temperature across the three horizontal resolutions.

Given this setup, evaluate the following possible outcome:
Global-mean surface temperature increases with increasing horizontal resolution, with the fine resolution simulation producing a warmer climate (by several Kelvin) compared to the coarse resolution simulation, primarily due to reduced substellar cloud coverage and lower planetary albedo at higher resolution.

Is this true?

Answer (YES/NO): NO